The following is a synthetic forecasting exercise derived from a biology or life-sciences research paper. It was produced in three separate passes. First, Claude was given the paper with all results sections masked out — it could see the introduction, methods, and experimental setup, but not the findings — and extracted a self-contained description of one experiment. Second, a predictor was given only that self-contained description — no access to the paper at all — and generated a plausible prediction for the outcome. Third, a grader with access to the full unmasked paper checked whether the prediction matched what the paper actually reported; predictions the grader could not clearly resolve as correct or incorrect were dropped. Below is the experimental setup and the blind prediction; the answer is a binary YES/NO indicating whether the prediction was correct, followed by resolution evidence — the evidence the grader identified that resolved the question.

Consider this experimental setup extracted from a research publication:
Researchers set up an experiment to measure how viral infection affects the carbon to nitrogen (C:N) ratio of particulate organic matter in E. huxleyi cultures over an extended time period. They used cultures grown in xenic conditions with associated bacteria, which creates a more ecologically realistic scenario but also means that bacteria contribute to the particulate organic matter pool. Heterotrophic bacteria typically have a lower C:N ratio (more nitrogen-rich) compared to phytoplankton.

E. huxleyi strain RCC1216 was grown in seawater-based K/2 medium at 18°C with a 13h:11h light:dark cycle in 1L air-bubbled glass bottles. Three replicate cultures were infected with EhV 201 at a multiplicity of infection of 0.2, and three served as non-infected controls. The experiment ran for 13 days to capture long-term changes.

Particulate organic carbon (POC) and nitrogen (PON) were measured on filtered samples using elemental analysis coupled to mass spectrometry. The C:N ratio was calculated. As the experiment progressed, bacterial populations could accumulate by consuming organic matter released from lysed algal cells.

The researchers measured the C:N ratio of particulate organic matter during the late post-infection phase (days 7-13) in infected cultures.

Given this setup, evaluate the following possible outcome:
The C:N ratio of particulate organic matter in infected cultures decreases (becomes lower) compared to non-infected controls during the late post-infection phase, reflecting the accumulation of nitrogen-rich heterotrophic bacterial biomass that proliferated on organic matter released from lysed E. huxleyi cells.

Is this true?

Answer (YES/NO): YES